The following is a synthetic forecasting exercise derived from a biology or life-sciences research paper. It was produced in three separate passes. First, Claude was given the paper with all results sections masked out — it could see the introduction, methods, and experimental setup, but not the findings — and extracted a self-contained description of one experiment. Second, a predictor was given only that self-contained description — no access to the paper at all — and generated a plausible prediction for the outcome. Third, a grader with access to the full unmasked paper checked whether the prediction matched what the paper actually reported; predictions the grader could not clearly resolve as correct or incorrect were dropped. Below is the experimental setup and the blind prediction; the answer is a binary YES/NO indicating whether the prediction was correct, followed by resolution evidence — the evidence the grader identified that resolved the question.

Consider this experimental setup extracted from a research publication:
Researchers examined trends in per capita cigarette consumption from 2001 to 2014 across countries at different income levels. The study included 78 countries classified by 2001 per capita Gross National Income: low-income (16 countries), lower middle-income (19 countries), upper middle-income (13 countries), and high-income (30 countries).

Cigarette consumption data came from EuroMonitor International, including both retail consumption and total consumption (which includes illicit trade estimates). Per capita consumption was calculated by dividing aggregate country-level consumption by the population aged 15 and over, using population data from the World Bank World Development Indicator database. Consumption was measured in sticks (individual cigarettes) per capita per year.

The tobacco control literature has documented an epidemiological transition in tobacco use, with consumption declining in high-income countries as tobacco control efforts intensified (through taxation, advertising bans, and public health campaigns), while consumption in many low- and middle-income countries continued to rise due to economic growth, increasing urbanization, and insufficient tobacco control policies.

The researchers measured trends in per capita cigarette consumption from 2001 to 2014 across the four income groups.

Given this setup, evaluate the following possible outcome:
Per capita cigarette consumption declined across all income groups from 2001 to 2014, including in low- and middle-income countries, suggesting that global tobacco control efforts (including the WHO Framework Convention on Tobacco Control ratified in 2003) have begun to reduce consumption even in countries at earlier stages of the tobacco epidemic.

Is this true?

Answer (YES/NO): NO